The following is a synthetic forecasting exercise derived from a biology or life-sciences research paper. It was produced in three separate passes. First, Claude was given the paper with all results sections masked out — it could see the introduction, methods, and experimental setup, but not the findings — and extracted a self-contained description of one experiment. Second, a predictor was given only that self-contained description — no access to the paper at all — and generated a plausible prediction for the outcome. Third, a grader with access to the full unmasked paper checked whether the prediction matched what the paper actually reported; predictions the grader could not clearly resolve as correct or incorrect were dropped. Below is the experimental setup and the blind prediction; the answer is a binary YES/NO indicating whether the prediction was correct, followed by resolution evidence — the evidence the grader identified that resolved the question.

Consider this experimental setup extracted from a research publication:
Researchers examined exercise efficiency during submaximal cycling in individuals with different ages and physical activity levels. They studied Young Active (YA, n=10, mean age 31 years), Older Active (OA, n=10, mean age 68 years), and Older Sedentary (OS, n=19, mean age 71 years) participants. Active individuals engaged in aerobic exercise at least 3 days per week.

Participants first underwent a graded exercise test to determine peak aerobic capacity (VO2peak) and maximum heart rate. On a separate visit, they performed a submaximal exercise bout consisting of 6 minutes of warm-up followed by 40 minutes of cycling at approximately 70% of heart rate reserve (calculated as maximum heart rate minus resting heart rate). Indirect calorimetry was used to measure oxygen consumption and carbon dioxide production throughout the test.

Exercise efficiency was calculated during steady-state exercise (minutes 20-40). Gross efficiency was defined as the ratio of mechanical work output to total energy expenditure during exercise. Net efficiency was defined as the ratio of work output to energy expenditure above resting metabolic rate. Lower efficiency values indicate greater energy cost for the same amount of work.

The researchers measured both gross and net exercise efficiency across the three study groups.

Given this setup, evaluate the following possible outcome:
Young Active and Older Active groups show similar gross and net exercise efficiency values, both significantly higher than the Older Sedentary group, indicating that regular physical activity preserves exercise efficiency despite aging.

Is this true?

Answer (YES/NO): YES